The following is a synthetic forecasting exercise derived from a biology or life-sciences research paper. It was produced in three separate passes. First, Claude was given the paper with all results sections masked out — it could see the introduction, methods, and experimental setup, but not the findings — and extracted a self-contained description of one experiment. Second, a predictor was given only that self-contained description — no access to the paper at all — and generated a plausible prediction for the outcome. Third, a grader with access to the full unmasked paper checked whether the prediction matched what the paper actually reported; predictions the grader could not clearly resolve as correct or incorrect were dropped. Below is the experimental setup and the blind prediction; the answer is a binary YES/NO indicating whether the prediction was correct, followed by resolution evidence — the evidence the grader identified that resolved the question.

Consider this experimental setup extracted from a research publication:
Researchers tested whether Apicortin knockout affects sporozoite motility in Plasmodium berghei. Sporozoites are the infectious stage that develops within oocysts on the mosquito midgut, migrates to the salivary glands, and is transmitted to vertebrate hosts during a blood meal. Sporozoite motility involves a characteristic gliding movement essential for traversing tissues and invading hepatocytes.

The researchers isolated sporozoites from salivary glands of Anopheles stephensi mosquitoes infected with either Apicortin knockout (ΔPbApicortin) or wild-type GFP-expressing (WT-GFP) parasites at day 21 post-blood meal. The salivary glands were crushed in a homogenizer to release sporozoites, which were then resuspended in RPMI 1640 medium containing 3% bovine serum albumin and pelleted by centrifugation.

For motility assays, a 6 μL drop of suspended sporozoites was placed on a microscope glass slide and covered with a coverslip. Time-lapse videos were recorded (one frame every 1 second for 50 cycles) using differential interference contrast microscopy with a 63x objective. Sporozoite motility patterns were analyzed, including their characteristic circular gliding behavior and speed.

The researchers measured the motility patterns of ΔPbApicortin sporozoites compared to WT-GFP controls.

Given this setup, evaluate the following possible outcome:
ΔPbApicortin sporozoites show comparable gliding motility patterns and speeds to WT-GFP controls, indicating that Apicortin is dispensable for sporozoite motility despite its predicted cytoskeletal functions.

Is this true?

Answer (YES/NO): YES